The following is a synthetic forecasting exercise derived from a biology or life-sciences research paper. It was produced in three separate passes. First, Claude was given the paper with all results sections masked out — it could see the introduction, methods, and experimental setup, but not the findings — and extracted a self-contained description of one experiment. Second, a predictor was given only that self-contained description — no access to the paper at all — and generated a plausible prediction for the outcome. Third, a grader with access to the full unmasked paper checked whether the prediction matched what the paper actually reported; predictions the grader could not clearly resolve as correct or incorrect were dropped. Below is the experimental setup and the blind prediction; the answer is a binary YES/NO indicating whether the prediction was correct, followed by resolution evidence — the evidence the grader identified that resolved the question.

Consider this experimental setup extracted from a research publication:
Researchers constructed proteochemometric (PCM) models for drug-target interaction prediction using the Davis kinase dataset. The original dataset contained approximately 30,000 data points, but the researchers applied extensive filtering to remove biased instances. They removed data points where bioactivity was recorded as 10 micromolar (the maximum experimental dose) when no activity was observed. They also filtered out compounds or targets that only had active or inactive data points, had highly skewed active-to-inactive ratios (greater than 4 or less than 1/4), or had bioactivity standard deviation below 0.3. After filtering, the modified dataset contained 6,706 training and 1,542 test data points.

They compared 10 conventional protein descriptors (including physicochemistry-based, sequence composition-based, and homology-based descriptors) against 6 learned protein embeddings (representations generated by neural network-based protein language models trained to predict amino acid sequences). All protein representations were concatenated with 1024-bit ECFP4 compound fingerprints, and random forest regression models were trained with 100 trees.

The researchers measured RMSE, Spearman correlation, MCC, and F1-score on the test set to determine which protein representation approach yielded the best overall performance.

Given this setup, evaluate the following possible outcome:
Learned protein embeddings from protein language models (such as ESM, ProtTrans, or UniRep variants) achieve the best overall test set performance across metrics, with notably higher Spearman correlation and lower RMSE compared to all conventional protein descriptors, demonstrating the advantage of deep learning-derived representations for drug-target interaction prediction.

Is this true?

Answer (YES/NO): NO